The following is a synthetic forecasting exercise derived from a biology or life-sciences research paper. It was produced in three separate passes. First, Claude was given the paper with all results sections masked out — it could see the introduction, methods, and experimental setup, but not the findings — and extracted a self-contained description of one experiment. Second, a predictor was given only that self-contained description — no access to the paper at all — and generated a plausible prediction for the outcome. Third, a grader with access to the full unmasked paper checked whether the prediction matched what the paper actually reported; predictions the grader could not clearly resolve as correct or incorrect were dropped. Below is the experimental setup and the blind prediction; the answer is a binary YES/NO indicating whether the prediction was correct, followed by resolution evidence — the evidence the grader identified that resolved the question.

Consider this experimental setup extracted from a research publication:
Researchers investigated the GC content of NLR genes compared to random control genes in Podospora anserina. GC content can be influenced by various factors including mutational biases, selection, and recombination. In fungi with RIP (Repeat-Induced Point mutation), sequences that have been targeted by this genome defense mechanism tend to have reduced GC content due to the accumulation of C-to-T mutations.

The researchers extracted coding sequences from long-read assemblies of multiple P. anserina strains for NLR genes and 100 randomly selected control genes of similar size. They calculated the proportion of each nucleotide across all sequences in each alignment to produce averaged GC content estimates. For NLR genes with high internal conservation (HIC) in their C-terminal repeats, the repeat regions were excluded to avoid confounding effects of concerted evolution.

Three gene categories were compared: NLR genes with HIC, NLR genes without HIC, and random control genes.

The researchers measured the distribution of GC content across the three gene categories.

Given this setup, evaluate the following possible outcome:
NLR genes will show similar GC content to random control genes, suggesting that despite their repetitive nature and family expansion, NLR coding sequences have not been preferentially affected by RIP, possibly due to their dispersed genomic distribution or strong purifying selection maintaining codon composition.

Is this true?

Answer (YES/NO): NO